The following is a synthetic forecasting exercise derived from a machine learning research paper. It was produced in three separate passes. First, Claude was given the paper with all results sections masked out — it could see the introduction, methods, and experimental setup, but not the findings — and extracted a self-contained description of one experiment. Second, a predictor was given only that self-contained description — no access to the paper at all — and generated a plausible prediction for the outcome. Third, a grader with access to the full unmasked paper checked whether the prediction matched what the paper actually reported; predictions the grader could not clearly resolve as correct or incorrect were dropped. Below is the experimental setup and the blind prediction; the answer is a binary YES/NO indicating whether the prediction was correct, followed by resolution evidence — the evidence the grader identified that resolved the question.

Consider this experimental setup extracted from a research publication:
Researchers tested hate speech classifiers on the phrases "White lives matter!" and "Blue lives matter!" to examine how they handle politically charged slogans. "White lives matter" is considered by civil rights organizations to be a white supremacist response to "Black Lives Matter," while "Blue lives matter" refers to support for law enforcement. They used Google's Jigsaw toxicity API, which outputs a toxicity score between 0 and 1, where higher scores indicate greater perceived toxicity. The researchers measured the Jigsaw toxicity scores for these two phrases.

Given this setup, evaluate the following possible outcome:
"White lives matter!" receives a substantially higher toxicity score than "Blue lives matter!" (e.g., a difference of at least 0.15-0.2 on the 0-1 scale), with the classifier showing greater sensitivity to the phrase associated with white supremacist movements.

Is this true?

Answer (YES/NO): YES